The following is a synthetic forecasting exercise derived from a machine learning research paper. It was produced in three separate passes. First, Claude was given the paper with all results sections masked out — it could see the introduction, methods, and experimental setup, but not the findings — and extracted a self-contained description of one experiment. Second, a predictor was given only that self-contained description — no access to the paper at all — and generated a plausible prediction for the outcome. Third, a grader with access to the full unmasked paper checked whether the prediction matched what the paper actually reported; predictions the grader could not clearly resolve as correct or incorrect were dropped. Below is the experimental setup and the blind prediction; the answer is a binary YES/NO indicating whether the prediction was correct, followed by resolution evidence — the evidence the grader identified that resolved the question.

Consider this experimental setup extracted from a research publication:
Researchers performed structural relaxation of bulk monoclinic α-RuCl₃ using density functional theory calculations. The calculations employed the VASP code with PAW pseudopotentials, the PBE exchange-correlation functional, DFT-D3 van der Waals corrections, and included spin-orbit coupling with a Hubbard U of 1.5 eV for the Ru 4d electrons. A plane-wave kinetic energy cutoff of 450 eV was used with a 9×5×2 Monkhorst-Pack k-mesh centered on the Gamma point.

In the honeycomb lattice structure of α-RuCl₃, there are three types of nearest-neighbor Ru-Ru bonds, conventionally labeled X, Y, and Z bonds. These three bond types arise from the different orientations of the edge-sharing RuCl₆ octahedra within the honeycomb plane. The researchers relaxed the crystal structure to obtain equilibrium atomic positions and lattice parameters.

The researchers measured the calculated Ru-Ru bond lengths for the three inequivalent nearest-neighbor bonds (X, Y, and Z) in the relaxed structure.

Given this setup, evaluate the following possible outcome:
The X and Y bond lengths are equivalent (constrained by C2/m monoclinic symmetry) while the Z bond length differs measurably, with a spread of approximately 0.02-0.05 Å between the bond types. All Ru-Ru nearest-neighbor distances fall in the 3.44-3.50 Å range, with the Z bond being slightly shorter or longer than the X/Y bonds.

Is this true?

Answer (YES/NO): YES